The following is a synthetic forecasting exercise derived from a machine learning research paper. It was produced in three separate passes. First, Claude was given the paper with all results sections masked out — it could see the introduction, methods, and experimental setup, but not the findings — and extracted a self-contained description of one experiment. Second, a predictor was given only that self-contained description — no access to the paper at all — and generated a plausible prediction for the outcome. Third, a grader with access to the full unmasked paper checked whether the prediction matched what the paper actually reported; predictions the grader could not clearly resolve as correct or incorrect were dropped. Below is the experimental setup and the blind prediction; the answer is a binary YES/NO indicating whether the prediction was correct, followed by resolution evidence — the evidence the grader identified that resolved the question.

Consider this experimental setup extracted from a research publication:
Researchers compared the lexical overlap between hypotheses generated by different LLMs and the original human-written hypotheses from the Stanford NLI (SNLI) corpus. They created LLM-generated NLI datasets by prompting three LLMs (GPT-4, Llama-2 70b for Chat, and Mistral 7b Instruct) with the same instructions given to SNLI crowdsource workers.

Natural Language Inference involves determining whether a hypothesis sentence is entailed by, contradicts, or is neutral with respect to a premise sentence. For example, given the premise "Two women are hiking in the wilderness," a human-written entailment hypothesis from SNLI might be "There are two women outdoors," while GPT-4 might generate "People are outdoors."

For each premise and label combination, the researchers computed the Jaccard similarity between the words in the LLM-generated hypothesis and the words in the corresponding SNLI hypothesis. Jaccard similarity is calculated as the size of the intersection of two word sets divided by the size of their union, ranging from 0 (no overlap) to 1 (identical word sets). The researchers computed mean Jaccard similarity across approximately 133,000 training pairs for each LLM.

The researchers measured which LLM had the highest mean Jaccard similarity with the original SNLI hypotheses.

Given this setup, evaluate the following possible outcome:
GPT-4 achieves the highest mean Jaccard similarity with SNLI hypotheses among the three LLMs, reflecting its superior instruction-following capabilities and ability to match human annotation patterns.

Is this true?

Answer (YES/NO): NO